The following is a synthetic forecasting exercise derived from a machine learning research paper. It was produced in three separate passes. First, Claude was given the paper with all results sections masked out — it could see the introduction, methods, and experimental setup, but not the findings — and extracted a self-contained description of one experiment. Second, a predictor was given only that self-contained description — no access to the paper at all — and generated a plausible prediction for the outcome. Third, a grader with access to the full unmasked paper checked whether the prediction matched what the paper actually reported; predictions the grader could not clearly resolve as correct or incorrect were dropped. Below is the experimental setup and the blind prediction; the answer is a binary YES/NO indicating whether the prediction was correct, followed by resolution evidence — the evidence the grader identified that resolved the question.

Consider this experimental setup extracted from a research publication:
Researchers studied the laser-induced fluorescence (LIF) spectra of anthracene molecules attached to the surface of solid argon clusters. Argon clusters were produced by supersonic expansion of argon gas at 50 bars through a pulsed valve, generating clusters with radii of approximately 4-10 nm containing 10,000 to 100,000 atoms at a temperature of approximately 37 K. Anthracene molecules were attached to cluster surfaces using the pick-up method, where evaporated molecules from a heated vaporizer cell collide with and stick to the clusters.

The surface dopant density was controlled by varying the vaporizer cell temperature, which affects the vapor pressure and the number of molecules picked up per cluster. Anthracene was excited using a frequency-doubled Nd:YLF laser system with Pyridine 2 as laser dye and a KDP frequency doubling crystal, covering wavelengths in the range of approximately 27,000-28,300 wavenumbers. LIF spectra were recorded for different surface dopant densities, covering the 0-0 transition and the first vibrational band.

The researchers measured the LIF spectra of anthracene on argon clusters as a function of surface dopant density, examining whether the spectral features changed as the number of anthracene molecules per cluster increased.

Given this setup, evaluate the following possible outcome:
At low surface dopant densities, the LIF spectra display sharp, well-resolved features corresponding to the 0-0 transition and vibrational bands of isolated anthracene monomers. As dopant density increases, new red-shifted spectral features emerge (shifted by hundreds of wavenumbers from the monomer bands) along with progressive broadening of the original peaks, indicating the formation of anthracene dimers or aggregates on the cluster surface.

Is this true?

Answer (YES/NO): NO